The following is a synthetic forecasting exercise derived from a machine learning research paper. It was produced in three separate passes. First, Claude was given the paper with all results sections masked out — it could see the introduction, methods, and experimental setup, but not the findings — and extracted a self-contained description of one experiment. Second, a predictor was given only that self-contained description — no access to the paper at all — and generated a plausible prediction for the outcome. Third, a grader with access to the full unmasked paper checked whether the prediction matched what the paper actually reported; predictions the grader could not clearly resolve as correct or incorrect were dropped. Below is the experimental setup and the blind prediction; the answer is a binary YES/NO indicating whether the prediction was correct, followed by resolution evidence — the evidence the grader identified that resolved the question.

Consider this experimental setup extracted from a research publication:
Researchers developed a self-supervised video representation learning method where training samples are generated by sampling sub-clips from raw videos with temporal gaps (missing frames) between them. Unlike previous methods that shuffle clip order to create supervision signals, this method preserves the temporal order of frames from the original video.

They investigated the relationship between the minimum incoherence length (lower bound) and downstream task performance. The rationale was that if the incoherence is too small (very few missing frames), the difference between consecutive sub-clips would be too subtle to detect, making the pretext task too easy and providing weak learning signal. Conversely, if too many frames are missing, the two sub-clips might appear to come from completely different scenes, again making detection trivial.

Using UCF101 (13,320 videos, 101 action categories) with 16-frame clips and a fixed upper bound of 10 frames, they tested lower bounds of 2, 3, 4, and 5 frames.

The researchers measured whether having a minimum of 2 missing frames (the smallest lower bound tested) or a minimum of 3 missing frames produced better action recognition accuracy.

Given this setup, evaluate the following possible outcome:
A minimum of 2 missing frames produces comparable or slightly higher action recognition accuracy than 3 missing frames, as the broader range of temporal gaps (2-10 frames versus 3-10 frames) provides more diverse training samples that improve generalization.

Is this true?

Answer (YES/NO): NO